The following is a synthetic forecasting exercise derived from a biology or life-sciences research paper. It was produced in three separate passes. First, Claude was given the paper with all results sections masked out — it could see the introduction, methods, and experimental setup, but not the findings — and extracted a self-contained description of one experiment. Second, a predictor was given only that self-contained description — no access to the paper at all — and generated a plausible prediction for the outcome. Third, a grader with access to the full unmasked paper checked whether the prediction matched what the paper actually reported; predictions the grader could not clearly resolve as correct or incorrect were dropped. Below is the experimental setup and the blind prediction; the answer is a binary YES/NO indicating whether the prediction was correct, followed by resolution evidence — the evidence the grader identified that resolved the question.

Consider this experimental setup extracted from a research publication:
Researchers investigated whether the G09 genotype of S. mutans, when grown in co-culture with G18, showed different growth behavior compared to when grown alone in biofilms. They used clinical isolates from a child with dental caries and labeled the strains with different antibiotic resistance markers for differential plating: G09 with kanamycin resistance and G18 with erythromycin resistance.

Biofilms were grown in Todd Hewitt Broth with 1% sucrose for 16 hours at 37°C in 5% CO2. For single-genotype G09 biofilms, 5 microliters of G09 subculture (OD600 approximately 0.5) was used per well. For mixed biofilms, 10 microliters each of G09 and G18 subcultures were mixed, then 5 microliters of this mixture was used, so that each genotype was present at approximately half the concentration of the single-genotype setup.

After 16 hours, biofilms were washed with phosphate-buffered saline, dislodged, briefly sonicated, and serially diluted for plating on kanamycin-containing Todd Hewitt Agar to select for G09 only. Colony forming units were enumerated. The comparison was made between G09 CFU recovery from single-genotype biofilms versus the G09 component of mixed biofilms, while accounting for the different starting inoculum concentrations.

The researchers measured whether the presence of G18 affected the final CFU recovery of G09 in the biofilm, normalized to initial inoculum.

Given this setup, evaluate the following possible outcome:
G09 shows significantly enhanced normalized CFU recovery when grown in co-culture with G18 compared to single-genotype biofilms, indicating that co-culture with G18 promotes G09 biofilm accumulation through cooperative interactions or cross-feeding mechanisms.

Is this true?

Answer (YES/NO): NO